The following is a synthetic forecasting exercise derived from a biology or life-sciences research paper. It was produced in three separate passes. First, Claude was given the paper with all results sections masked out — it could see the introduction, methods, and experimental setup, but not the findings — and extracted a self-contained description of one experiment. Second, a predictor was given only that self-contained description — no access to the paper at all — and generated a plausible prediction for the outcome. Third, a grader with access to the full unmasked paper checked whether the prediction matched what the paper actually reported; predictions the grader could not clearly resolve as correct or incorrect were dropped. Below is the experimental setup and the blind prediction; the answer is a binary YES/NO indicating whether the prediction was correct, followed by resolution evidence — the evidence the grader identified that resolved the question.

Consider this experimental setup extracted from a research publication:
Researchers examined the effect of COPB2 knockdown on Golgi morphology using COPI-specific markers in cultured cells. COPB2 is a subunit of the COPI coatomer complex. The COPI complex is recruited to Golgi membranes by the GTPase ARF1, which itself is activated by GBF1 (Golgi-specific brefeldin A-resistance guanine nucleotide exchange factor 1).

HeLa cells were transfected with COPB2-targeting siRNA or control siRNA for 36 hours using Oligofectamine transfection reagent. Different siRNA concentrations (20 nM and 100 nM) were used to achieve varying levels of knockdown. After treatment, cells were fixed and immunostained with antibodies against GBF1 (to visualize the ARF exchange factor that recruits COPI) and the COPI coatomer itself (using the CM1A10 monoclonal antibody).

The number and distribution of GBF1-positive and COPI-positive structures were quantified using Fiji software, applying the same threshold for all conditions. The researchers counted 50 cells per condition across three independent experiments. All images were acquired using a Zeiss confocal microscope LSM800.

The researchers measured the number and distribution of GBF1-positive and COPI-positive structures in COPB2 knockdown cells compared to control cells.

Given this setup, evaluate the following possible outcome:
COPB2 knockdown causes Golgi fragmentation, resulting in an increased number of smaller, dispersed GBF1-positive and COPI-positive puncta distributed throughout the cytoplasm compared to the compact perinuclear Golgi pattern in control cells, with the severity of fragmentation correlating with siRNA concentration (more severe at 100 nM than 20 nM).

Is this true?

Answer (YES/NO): NO